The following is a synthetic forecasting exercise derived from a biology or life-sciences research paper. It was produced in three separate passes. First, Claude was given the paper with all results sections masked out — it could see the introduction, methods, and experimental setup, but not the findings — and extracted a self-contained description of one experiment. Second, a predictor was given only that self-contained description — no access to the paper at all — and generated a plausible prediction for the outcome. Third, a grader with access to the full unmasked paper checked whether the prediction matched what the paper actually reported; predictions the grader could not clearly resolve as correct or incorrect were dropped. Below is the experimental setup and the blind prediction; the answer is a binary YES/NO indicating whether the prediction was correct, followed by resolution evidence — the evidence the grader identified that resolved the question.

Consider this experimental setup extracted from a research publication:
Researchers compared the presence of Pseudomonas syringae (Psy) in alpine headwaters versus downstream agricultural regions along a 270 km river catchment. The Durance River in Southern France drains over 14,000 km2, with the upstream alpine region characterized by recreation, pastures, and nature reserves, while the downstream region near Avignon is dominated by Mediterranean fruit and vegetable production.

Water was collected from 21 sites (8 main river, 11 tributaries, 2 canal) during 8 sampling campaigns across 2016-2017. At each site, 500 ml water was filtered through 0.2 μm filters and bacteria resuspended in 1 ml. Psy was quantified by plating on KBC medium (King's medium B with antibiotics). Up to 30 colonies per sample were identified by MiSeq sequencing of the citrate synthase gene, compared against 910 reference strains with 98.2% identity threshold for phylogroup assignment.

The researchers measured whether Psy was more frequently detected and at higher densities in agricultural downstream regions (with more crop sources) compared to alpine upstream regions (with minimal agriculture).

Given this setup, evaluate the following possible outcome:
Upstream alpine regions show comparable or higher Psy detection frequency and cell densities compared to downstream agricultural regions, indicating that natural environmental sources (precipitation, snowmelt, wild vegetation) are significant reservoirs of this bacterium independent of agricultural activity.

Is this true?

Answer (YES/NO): YES